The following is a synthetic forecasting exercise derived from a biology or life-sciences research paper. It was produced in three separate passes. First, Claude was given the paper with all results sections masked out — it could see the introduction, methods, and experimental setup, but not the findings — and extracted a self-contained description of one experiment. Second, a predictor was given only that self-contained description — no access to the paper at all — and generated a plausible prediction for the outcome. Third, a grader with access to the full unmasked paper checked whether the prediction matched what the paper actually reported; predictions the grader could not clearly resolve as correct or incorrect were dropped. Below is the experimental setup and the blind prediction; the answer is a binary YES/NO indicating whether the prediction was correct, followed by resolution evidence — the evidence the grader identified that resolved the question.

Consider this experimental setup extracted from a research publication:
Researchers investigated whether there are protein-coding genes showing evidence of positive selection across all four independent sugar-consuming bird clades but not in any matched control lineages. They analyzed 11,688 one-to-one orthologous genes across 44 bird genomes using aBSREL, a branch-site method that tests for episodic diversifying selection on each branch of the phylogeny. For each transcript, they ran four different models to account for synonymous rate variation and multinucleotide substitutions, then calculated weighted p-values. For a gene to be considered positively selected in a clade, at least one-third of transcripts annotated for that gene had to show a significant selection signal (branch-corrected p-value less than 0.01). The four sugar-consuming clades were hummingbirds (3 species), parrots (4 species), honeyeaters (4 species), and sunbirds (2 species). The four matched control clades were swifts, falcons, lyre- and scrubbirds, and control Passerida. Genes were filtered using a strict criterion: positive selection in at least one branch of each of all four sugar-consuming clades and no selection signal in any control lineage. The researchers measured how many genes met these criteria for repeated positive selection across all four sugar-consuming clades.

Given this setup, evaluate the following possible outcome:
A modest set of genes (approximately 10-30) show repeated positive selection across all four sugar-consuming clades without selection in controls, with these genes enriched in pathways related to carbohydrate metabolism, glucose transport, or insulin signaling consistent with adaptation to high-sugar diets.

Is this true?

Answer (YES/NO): NO